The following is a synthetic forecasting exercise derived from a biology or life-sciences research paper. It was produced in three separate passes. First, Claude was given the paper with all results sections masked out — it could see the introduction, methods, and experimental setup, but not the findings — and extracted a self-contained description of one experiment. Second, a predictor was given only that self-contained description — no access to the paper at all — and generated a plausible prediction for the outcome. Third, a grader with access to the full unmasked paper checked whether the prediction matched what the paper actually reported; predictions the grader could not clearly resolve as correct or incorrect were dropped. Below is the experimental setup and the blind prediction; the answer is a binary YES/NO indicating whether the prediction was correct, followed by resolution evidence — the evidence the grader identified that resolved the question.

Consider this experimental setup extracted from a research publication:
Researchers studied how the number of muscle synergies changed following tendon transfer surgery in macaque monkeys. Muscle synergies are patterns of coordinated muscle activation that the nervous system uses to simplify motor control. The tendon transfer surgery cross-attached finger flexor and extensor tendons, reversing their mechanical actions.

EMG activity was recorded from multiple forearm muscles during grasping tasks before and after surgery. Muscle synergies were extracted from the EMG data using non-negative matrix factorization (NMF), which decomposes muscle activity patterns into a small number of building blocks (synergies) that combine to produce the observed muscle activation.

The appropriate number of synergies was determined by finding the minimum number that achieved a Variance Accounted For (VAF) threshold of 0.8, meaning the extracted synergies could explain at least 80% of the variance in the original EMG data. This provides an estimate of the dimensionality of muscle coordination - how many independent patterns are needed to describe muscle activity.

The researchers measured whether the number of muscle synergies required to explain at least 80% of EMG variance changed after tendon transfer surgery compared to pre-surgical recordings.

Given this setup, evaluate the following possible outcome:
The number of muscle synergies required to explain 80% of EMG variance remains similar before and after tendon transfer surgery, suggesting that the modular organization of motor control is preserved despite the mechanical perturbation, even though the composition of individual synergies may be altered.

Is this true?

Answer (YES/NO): YES